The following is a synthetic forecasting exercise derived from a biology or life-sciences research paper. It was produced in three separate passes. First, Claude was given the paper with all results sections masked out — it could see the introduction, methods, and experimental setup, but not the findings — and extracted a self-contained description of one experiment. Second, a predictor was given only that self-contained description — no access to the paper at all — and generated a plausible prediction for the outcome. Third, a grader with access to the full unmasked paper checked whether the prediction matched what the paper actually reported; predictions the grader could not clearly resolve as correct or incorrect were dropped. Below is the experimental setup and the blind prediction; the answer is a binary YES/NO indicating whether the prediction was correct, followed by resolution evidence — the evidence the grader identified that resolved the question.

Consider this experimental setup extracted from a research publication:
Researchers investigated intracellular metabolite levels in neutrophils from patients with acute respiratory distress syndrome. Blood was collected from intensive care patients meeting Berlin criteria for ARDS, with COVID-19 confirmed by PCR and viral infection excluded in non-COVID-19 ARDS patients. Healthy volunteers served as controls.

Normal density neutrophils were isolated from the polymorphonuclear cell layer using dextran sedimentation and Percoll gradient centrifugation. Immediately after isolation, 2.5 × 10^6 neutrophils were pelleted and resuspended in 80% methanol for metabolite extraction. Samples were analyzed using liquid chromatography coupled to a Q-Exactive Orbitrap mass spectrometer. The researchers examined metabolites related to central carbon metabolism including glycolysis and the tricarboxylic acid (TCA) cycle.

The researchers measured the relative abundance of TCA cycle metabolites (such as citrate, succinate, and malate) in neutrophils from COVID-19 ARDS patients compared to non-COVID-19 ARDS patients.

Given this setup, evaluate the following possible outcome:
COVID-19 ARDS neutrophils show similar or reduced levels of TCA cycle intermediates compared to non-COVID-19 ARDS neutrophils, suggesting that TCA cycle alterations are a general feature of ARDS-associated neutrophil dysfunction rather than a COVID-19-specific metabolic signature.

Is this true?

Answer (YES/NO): YES